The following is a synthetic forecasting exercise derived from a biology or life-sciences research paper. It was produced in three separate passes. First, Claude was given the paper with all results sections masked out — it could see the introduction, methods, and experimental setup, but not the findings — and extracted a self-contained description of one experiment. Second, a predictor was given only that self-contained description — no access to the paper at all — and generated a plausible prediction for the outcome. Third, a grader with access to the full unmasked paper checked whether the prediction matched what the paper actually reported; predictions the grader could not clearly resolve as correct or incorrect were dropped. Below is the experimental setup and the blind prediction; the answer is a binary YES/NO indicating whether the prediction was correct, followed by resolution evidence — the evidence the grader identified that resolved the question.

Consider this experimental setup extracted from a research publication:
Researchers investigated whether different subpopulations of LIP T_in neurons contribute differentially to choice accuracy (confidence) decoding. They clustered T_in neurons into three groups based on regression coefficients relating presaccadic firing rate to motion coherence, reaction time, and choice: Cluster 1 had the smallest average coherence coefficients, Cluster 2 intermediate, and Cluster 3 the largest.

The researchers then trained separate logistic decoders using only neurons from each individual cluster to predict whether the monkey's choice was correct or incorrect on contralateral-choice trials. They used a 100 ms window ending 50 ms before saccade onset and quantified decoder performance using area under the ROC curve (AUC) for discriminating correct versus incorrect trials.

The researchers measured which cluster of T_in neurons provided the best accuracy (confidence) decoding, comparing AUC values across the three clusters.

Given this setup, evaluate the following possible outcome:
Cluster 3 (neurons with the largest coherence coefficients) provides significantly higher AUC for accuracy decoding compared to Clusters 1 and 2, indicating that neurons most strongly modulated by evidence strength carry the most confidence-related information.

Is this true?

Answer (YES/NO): NO